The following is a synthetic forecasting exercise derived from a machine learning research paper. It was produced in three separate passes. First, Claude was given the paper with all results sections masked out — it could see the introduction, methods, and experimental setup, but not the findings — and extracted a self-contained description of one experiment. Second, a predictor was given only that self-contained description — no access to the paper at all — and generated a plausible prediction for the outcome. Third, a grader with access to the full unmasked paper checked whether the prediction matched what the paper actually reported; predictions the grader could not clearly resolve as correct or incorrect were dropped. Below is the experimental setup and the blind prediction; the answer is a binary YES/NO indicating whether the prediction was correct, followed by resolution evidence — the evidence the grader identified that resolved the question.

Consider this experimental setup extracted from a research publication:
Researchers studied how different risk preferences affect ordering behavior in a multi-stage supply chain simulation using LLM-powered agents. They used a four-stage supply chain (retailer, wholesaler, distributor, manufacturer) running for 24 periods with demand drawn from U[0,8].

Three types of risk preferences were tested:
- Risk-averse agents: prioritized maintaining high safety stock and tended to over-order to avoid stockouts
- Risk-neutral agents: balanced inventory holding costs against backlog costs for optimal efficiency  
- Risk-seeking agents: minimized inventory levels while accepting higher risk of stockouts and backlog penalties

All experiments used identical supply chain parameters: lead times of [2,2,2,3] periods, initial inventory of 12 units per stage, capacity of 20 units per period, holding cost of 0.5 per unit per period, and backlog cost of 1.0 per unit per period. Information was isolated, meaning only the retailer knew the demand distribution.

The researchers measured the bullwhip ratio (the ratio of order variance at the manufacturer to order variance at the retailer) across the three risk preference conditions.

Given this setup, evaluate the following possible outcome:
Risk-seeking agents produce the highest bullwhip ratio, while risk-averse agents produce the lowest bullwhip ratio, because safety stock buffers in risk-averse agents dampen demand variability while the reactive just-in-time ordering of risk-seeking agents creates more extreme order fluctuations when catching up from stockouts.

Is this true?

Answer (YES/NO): NO